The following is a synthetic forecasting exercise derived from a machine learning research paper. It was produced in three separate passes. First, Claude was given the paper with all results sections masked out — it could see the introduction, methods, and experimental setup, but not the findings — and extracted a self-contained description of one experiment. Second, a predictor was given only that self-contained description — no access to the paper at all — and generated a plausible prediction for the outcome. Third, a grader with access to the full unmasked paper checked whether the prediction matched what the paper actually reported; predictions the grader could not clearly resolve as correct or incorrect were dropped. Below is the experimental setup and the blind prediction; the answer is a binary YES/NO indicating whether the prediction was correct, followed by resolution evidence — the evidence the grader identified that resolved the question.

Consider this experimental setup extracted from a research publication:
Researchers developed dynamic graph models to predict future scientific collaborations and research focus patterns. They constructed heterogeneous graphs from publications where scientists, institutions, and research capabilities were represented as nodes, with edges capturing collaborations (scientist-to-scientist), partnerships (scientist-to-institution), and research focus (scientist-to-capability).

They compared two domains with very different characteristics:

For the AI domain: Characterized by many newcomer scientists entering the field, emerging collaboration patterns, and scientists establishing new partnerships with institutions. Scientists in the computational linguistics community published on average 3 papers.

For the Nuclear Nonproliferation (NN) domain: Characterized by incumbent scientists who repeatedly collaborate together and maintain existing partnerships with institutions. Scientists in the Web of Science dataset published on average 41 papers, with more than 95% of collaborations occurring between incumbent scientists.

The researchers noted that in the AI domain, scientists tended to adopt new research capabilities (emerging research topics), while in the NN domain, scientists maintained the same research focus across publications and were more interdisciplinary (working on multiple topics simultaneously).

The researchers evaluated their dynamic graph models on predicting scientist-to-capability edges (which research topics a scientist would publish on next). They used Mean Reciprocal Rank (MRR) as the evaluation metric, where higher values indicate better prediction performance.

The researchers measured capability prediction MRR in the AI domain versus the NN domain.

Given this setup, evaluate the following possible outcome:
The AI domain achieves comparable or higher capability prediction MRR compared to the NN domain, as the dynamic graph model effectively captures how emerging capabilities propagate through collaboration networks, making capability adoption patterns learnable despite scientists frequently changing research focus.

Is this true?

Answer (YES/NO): YES